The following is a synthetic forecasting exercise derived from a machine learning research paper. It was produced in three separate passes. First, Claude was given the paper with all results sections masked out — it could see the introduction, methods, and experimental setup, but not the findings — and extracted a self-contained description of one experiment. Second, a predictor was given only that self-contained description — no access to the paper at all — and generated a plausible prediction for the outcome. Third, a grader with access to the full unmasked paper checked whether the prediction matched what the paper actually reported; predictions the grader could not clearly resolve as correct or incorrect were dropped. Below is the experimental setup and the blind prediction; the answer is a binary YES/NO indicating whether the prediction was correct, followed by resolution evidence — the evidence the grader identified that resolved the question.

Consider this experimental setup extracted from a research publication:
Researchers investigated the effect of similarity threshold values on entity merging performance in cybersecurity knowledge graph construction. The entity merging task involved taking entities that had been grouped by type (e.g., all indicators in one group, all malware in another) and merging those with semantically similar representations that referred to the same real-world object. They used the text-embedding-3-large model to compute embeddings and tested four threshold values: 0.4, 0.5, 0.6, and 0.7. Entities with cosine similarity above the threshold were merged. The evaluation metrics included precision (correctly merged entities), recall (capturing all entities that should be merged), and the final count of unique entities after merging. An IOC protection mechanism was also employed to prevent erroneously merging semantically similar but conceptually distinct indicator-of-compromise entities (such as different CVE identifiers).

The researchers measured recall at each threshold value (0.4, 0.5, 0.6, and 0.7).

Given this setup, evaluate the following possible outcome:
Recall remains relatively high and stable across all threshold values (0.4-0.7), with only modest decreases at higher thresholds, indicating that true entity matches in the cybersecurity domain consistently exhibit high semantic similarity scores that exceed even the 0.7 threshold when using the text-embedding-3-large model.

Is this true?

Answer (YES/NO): NO